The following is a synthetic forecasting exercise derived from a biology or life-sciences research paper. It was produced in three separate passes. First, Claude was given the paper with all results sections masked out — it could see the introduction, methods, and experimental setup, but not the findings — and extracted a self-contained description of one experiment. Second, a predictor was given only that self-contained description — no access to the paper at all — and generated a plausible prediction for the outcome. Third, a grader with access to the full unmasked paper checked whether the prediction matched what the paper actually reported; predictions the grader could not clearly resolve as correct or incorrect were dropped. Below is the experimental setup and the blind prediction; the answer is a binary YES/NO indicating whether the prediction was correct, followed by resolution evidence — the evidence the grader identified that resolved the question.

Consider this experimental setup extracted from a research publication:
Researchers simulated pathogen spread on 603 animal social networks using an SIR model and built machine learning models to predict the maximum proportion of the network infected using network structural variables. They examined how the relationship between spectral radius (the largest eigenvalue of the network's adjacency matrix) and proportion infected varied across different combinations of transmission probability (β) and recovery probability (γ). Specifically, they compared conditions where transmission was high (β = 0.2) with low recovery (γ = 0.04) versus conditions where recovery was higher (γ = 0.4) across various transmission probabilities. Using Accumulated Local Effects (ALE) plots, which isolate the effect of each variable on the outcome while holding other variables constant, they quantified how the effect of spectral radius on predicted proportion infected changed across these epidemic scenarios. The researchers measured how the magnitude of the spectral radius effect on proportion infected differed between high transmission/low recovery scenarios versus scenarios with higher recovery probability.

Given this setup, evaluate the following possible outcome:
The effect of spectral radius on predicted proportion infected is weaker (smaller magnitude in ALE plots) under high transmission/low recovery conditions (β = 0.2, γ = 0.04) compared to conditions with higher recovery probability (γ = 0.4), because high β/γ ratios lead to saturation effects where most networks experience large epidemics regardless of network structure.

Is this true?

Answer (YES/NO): YES